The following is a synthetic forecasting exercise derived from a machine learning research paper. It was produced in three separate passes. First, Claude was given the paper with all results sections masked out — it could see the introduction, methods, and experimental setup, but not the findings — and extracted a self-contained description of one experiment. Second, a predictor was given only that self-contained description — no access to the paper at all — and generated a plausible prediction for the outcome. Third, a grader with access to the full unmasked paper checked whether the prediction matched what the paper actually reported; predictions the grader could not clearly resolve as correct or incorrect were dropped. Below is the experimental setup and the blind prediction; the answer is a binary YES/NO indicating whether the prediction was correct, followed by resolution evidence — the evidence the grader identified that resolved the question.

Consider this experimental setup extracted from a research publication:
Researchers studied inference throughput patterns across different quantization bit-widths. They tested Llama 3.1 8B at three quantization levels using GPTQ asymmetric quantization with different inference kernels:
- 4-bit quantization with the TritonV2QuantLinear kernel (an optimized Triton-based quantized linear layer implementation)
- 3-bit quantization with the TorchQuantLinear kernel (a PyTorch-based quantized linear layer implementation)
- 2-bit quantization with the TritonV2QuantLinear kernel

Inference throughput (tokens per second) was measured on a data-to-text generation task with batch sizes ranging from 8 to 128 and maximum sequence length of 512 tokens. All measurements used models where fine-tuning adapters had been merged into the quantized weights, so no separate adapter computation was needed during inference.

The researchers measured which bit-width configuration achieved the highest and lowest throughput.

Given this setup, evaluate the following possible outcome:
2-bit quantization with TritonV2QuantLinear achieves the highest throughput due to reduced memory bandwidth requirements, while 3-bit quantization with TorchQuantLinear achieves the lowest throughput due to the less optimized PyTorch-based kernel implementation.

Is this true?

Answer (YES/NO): YES